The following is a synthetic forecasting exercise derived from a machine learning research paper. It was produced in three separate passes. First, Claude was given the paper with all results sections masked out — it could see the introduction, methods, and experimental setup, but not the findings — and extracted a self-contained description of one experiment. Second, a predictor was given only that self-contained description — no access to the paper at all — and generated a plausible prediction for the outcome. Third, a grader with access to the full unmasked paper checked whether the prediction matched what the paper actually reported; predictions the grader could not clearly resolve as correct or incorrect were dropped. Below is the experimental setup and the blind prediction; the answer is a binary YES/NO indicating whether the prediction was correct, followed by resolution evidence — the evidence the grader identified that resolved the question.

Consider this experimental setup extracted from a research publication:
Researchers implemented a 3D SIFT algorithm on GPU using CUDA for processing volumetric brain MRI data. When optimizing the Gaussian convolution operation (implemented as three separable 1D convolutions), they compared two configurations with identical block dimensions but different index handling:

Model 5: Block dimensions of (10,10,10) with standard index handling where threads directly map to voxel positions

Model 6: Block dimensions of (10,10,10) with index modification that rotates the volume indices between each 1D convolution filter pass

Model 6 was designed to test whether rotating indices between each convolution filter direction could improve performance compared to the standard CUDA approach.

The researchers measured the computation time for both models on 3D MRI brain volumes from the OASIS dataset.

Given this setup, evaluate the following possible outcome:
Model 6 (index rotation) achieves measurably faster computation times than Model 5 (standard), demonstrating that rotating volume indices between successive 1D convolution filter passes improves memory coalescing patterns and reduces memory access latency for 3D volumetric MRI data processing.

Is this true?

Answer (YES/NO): NO